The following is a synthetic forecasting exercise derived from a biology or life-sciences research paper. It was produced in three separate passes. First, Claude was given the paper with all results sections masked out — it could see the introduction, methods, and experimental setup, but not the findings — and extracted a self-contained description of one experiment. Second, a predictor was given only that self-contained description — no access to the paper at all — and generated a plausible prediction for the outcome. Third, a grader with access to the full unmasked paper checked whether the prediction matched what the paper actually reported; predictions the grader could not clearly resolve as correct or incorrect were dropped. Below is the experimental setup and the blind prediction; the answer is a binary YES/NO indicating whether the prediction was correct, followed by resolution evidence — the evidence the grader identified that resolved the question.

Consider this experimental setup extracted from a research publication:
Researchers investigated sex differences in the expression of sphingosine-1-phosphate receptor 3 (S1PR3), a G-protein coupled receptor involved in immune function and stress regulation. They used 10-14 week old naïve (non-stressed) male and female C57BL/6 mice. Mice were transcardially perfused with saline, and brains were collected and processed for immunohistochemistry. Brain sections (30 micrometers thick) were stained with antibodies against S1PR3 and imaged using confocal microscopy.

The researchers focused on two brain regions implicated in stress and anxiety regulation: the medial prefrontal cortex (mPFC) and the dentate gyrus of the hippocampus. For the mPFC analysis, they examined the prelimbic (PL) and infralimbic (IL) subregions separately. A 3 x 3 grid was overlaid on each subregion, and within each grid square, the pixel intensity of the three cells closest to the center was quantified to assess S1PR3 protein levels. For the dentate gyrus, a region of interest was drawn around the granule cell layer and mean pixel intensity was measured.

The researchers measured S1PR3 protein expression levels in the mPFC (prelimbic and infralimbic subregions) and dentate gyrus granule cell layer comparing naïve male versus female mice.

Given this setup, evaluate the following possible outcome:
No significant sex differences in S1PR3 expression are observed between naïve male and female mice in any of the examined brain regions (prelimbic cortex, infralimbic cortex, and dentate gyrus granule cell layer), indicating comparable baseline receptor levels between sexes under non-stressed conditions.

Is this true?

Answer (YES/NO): NO